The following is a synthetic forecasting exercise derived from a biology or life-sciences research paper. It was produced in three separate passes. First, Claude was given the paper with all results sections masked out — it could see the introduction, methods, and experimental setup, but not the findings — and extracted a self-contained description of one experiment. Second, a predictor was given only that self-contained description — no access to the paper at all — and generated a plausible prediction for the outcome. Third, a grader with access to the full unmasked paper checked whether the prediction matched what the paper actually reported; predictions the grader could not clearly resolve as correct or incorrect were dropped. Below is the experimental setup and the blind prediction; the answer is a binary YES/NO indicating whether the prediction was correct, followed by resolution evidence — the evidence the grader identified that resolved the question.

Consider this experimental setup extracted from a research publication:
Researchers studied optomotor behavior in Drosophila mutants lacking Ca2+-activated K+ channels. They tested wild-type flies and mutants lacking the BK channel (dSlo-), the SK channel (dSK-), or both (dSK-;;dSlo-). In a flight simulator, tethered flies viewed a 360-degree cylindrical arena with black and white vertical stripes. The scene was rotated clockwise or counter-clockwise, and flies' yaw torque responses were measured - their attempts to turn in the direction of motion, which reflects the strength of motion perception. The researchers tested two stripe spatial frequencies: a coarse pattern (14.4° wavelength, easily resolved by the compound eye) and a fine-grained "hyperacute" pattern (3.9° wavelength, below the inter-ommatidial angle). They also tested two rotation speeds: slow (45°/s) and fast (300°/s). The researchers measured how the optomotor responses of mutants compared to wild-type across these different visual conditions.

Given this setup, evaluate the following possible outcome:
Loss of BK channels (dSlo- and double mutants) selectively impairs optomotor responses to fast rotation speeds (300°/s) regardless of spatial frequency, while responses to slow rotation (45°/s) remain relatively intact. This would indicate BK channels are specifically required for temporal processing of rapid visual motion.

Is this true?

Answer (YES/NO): NO